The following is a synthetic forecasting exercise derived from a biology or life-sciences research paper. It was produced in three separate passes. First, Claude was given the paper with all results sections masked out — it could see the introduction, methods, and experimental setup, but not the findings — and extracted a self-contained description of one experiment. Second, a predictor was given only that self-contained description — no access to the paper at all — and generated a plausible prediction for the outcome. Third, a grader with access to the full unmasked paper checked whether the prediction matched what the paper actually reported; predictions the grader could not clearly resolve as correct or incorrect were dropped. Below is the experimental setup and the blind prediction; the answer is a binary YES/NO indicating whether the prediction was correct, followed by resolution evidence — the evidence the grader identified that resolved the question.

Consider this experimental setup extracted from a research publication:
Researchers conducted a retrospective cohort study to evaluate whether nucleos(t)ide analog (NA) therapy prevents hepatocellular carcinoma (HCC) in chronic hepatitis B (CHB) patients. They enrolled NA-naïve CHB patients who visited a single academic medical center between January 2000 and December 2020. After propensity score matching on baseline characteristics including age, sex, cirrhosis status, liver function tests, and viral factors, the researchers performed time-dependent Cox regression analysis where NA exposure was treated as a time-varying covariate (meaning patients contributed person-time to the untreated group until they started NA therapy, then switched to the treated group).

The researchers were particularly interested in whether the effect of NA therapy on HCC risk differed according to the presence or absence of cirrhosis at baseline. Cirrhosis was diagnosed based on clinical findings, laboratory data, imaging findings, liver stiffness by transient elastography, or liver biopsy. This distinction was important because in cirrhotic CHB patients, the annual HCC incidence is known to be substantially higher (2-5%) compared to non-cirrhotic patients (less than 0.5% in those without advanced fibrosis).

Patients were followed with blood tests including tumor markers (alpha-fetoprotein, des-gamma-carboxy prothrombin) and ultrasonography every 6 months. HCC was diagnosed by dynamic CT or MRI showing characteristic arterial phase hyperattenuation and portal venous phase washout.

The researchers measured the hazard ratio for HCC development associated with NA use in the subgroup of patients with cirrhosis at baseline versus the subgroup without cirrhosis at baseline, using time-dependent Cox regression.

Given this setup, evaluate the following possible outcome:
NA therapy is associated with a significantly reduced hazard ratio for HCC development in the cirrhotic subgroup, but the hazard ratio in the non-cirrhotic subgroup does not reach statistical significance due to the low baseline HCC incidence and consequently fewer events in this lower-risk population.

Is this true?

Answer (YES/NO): YES